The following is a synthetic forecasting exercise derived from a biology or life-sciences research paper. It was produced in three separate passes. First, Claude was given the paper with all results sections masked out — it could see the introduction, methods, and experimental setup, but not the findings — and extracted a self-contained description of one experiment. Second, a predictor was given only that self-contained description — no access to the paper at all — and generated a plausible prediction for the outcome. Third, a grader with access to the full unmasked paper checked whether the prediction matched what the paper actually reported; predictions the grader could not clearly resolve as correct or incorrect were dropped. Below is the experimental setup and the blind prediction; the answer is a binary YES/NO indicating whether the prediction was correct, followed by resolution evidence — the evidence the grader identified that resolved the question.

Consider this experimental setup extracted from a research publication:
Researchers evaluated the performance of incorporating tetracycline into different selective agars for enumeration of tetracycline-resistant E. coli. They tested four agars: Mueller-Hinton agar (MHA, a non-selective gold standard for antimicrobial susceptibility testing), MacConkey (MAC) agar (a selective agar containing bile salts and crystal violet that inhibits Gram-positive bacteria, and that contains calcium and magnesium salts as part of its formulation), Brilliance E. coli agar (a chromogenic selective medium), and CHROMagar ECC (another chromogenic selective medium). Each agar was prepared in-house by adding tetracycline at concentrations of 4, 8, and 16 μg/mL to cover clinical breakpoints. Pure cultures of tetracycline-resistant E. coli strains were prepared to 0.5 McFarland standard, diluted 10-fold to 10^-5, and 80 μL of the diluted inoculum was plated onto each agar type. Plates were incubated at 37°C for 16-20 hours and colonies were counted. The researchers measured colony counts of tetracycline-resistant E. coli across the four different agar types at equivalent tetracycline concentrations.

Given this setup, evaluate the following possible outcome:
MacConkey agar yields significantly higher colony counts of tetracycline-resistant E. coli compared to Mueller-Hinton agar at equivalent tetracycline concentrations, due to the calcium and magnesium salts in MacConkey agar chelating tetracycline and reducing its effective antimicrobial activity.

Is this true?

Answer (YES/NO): NO